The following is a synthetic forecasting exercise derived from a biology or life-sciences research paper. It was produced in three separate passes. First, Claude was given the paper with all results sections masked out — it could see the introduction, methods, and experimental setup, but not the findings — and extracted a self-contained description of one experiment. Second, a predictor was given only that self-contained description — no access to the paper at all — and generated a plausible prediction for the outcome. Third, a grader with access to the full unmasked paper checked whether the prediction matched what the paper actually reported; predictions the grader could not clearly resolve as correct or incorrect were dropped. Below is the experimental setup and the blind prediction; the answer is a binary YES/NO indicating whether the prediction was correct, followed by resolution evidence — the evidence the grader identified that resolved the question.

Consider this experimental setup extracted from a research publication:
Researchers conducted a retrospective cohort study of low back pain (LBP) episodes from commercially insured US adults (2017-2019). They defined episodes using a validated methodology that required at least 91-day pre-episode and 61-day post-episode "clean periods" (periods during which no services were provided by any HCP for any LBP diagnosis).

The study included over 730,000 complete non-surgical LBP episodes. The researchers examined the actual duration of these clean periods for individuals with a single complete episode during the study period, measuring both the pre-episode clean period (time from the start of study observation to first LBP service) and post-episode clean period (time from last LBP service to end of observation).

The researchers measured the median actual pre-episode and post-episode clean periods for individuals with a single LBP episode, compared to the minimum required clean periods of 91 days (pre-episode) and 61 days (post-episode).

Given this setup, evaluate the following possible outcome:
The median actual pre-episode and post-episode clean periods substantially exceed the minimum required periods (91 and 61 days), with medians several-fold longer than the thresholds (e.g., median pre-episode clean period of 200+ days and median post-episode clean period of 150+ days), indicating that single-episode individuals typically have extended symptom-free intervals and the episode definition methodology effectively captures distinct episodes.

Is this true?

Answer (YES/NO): YES